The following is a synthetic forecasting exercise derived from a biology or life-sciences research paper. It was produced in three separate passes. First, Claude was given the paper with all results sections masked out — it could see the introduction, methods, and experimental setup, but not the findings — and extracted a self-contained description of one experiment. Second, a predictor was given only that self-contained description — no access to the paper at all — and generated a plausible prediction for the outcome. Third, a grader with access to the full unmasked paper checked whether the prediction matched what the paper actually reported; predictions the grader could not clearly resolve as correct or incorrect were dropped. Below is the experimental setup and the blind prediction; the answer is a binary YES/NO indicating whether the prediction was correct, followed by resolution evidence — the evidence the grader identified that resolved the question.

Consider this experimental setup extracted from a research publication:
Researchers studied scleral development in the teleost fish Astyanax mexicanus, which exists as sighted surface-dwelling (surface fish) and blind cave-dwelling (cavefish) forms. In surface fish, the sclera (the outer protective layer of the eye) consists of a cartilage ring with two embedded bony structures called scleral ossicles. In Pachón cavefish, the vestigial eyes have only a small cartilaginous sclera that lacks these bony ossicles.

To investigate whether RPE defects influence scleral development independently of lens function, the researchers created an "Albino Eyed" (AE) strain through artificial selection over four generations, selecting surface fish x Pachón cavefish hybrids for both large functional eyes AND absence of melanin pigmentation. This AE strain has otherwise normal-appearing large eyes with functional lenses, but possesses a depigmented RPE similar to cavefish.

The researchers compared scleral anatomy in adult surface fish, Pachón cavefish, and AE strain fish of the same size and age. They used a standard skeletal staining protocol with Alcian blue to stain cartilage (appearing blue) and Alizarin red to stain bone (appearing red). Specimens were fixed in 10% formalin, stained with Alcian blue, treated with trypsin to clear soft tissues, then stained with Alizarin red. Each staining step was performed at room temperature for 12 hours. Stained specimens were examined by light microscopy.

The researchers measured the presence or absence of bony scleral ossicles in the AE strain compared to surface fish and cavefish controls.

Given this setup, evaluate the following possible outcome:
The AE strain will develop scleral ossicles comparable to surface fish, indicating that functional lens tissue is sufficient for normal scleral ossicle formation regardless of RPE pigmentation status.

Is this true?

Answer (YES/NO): NO